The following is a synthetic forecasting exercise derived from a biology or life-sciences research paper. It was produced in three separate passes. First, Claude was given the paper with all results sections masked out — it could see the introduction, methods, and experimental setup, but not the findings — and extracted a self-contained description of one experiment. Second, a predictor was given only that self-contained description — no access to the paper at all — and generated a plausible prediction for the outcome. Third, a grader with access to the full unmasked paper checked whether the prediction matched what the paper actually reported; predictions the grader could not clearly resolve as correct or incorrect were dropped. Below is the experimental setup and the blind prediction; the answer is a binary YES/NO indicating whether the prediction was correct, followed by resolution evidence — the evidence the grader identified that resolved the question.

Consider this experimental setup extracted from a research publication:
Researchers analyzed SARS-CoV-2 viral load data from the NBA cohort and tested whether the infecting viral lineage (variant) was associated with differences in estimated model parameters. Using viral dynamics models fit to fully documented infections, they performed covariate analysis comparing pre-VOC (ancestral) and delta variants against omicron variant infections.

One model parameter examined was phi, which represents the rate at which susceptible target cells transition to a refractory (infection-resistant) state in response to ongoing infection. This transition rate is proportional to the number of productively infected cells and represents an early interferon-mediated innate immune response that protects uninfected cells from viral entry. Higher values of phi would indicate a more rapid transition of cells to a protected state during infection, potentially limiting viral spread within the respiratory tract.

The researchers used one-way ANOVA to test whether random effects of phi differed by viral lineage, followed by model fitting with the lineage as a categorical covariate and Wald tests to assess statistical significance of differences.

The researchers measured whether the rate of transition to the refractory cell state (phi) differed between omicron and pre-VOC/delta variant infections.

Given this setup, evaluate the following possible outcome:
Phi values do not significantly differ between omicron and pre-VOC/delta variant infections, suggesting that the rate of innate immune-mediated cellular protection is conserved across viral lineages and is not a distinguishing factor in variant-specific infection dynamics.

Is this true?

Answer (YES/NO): NO